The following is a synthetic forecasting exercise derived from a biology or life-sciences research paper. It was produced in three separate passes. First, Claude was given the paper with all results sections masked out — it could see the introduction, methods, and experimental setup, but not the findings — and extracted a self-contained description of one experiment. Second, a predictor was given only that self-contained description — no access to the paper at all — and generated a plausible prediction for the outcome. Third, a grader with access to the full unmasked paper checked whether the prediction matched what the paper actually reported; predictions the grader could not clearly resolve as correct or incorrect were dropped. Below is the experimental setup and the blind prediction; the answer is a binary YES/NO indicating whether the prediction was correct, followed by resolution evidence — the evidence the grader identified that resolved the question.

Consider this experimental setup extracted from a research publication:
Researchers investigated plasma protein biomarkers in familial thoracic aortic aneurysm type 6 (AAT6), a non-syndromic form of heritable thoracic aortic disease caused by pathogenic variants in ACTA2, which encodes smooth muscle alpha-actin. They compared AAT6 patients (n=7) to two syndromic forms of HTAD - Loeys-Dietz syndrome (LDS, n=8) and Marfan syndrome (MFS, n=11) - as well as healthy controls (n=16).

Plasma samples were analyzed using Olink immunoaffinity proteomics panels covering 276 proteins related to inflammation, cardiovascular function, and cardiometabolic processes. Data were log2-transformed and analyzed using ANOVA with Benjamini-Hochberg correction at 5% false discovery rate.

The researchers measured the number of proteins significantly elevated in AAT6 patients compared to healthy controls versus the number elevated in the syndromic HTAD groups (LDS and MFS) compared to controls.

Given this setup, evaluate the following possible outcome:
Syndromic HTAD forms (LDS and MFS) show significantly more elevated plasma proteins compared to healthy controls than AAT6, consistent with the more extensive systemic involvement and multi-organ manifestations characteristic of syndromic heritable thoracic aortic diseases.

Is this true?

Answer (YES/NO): YES